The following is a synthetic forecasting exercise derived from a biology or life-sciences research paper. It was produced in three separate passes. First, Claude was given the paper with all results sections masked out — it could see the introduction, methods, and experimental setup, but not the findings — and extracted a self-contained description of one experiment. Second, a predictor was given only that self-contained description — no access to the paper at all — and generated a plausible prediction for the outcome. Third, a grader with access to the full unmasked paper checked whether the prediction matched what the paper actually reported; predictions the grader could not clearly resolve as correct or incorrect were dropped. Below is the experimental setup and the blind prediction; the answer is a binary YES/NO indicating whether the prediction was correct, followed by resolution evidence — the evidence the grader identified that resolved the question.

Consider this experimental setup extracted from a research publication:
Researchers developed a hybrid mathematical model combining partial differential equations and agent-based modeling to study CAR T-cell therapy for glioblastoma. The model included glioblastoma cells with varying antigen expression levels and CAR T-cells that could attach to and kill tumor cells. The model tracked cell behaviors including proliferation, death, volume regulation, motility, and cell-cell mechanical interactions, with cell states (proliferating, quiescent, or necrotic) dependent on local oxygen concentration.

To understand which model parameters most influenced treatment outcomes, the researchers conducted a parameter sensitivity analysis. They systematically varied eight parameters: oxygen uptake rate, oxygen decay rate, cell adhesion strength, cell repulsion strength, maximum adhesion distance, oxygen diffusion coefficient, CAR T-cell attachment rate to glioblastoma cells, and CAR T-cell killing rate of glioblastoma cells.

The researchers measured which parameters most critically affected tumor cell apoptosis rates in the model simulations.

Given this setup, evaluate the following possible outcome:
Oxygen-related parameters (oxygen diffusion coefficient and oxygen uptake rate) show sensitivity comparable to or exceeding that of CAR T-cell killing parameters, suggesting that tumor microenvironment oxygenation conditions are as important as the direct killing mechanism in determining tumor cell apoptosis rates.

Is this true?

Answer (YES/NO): NO